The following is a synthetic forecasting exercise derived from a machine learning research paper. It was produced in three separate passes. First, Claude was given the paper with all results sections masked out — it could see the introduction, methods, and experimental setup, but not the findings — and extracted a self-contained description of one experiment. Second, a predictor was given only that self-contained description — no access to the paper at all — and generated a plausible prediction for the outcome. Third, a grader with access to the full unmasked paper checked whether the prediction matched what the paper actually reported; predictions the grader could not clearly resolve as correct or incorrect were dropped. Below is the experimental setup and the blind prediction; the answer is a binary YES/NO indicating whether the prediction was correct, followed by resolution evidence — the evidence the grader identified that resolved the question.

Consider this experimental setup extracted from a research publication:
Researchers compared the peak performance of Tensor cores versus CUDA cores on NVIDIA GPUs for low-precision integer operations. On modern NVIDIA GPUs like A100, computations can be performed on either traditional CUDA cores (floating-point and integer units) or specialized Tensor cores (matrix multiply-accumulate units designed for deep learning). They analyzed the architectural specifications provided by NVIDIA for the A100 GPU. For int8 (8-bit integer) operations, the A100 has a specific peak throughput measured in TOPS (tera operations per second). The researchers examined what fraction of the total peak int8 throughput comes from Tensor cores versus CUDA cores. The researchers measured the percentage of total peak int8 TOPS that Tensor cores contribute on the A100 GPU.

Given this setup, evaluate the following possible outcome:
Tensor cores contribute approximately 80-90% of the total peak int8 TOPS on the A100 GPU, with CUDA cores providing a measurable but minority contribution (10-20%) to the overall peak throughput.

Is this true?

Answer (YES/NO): YES